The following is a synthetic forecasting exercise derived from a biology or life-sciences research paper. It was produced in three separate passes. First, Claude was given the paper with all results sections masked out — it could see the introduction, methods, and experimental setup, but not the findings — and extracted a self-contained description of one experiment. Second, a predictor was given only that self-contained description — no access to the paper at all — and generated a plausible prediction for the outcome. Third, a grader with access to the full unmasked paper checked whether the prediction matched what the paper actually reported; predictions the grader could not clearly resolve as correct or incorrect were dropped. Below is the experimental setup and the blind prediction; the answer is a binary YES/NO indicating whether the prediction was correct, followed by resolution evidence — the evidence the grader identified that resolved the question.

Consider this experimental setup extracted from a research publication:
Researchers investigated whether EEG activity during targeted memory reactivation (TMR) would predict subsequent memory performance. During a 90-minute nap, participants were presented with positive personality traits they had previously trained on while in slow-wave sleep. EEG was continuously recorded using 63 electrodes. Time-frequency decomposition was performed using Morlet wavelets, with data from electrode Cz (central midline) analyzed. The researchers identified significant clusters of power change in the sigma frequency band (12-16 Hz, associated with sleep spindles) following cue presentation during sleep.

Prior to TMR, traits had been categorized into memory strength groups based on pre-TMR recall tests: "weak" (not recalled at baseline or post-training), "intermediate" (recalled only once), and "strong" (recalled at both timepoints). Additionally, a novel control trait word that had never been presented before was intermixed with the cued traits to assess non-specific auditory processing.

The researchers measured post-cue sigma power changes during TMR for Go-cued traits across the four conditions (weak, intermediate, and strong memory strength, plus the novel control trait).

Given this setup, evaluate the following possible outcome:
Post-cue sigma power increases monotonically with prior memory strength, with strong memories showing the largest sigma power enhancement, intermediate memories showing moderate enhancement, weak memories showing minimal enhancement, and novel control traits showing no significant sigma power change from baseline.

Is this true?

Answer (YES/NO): NO